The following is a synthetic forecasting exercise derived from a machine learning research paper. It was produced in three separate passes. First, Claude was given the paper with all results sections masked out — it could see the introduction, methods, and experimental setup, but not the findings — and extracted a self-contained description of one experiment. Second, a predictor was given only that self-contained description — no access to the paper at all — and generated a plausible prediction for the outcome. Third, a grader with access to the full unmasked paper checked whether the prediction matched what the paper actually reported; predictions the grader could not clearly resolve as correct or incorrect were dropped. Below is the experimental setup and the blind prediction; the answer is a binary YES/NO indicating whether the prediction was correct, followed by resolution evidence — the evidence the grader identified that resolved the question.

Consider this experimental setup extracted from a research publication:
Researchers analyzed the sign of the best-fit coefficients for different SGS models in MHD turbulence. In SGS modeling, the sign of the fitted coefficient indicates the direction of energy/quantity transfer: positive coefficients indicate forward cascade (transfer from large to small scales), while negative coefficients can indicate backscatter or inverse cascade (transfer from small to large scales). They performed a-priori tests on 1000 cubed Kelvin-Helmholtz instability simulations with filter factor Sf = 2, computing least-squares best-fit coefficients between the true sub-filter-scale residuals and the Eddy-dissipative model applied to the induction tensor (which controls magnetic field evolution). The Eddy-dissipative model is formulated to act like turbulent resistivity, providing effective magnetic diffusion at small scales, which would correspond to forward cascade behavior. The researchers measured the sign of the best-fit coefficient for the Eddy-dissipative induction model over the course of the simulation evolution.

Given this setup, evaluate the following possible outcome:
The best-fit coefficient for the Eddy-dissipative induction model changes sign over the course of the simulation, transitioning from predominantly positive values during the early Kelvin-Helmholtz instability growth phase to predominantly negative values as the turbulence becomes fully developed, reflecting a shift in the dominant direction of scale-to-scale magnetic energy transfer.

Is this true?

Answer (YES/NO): NO